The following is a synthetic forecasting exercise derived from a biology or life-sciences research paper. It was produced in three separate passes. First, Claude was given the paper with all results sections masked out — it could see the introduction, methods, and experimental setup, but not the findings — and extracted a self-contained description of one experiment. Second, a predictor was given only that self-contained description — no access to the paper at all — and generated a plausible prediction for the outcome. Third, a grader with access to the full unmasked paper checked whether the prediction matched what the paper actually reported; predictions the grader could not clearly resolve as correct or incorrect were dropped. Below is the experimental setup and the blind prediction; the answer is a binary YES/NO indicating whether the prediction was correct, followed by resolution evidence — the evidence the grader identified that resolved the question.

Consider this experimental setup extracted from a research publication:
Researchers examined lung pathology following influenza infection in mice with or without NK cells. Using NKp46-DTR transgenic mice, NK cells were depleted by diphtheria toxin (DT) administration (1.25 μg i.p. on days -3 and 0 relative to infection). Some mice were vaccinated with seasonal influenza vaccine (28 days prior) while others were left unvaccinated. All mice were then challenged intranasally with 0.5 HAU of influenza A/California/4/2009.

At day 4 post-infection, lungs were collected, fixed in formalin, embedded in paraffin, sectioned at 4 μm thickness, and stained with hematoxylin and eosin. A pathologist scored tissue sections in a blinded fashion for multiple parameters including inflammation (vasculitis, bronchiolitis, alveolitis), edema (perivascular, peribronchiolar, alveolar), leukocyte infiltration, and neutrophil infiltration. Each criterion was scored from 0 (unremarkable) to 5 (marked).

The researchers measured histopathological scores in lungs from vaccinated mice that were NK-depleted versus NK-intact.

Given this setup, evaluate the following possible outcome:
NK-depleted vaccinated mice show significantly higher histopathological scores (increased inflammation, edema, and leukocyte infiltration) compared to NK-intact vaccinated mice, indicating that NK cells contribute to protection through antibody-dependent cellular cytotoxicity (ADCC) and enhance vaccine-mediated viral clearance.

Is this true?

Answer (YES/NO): NO